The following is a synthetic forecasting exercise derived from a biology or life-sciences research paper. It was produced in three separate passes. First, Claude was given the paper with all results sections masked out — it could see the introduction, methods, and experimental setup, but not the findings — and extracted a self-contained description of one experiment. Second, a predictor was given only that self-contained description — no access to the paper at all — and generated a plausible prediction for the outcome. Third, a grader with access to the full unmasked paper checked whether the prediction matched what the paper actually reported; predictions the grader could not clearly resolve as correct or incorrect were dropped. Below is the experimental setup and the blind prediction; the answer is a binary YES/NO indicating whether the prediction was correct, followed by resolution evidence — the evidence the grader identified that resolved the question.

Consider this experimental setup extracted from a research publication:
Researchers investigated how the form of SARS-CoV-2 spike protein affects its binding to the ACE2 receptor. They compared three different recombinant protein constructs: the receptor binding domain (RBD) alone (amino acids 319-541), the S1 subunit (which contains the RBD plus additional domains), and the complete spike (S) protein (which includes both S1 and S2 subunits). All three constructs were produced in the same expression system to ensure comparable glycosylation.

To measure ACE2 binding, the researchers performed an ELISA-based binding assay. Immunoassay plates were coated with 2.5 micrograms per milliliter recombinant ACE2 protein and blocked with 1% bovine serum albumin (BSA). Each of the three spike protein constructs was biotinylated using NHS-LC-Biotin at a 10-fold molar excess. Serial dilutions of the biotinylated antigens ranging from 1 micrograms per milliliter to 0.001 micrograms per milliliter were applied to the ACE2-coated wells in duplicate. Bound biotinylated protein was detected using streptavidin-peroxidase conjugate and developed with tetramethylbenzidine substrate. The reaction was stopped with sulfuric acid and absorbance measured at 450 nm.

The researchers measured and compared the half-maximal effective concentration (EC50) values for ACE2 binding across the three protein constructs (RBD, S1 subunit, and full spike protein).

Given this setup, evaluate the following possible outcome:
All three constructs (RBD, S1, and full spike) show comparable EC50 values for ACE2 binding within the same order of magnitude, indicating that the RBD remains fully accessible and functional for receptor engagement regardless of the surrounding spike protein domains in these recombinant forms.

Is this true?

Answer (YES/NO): NO